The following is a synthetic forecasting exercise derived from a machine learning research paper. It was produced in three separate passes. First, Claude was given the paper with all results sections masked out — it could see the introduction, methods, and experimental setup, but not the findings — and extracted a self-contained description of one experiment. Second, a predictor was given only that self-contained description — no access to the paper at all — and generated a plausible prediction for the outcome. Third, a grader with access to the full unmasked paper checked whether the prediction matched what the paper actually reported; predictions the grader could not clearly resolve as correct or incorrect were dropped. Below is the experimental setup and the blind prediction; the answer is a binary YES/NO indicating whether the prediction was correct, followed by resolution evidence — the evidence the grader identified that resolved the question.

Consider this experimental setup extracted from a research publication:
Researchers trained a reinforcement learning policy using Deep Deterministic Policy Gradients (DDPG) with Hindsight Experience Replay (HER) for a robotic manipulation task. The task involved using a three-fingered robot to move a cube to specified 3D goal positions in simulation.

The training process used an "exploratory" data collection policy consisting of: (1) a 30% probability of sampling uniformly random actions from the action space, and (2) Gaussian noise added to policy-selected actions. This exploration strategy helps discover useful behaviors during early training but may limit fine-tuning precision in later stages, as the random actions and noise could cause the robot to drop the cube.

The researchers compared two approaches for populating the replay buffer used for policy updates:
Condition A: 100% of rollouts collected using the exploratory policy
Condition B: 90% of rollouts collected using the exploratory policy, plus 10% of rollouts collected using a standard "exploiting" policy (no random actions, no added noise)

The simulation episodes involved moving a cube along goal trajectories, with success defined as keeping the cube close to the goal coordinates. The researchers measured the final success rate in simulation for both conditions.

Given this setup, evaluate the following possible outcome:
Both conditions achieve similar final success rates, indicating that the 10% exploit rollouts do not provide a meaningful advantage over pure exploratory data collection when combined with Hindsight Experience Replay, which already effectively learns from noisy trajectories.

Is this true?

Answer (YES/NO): NO